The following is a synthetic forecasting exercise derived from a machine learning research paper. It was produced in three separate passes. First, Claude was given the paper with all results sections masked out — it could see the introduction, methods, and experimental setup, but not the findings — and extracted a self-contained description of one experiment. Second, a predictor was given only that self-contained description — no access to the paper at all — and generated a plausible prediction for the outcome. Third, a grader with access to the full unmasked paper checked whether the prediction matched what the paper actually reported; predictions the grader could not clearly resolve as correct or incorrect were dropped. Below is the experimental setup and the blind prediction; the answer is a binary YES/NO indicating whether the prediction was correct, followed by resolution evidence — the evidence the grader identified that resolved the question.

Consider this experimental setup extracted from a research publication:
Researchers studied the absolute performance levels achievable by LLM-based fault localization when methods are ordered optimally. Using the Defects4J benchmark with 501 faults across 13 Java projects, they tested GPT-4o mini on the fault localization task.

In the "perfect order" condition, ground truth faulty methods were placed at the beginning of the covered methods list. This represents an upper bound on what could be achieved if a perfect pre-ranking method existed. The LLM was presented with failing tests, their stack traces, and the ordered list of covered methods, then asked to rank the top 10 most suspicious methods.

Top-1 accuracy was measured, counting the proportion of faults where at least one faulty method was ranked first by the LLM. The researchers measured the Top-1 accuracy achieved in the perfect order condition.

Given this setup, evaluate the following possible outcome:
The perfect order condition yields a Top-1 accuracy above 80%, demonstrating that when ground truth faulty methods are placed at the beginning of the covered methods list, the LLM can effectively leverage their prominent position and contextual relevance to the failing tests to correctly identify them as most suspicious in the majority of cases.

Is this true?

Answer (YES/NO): NO